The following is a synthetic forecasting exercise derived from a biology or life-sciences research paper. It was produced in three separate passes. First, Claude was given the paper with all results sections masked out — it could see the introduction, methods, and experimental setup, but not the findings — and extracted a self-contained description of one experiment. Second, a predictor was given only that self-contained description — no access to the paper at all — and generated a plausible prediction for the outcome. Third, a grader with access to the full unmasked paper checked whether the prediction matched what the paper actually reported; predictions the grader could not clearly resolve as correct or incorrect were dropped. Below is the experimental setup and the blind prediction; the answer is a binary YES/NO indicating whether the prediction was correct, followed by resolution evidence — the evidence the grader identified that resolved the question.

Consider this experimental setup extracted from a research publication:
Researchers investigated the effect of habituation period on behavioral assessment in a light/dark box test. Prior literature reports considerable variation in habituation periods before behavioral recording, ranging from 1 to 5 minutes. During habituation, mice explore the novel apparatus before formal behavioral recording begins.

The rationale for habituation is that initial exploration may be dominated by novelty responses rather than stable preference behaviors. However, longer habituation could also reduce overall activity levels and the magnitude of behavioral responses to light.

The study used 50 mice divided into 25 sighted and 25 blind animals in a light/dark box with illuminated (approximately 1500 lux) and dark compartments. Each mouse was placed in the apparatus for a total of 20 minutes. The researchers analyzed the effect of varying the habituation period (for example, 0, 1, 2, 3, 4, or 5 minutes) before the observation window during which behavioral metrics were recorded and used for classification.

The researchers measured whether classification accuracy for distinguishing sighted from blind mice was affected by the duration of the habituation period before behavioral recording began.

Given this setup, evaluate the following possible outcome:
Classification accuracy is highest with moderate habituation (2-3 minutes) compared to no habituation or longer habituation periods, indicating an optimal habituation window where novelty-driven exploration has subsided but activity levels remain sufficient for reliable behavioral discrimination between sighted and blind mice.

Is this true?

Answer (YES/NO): NO